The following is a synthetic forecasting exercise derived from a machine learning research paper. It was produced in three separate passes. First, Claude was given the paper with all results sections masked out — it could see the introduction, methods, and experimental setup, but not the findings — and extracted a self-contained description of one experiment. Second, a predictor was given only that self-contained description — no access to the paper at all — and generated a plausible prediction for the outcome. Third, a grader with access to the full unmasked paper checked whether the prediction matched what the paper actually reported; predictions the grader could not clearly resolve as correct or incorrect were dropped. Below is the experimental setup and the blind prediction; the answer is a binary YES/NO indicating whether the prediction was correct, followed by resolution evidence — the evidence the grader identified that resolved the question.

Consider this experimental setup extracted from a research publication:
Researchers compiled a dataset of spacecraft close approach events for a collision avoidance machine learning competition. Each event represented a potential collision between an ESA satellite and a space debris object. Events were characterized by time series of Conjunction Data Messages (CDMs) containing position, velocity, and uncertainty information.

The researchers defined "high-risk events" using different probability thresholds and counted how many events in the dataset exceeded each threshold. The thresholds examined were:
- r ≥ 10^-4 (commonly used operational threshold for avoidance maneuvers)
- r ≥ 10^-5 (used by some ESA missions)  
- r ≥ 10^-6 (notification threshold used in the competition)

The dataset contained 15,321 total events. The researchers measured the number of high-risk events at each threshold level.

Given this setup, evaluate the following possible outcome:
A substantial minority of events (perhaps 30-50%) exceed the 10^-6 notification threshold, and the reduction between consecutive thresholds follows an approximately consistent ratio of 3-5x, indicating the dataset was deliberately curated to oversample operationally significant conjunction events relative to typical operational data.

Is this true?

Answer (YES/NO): NO